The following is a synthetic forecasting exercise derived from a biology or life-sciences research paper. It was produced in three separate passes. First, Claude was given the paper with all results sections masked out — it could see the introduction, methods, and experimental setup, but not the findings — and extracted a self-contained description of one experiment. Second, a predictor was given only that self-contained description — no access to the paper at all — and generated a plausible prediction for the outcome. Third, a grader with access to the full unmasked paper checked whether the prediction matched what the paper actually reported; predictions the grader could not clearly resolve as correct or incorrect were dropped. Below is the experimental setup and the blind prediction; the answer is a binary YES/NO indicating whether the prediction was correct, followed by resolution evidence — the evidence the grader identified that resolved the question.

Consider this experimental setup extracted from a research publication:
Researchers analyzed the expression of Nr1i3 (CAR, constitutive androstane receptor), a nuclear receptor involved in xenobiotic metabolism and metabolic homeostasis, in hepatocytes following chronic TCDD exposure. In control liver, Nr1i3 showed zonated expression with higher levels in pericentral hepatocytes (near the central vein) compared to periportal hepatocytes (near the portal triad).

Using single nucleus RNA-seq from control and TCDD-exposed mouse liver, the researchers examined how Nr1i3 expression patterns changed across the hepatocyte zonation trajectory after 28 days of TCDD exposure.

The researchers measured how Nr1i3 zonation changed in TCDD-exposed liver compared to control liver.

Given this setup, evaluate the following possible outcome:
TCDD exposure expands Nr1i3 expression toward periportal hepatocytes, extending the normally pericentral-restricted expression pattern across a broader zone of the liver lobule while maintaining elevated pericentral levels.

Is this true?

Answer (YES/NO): NO